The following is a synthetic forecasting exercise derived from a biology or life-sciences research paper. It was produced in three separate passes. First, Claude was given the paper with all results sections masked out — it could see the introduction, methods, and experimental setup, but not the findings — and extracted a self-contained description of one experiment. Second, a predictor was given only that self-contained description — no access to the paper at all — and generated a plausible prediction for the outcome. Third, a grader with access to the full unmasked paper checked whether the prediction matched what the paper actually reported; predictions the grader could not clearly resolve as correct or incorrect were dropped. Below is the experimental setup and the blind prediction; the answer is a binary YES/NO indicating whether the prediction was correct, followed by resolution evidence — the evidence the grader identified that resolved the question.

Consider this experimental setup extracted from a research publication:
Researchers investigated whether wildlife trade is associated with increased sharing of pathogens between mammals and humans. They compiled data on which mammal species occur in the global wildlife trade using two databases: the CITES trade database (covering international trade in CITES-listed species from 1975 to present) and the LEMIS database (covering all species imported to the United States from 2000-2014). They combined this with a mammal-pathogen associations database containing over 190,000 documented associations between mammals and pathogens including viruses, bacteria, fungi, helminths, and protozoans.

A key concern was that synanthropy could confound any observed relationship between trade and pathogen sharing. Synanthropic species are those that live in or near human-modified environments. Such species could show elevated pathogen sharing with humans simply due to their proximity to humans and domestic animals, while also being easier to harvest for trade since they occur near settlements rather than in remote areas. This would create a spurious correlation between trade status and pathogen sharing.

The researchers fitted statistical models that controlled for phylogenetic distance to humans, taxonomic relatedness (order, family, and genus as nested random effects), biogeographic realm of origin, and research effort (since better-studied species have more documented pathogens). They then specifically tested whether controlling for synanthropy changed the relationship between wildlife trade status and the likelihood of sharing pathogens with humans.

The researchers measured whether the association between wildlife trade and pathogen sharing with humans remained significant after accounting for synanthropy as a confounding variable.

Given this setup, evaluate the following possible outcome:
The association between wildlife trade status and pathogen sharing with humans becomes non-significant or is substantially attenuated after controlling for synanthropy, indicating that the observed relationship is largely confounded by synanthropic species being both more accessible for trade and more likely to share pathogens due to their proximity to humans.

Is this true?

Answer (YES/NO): NO